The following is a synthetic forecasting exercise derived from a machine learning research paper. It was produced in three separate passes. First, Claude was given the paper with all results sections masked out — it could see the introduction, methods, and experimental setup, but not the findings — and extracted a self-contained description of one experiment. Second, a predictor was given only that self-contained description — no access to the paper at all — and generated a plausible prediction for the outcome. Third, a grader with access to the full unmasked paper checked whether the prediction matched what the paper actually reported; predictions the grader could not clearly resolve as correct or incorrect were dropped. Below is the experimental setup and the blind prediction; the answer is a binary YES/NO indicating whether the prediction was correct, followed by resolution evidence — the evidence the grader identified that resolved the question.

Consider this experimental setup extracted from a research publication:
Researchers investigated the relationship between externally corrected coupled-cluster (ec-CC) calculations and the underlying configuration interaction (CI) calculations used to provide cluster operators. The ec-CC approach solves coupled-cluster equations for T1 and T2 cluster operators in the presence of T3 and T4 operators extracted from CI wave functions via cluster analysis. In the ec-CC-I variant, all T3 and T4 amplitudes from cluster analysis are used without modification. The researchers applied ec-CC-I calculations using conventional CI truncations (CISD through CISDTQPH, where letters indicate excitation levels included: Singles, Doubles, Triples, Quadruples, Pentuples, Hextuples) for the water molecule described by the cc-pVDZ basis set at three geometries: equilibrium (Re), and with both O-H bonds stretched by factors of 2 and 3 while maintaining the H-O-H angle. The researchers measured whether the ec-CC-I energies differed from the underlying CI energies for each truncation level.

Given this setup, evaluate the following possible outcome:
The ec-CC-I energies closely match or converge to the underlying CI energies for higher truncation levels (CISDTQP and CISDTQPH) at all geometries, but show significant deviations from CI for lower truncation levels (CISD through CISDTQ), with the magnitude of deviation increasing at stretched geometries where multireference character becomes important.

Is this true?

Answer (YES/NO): NO